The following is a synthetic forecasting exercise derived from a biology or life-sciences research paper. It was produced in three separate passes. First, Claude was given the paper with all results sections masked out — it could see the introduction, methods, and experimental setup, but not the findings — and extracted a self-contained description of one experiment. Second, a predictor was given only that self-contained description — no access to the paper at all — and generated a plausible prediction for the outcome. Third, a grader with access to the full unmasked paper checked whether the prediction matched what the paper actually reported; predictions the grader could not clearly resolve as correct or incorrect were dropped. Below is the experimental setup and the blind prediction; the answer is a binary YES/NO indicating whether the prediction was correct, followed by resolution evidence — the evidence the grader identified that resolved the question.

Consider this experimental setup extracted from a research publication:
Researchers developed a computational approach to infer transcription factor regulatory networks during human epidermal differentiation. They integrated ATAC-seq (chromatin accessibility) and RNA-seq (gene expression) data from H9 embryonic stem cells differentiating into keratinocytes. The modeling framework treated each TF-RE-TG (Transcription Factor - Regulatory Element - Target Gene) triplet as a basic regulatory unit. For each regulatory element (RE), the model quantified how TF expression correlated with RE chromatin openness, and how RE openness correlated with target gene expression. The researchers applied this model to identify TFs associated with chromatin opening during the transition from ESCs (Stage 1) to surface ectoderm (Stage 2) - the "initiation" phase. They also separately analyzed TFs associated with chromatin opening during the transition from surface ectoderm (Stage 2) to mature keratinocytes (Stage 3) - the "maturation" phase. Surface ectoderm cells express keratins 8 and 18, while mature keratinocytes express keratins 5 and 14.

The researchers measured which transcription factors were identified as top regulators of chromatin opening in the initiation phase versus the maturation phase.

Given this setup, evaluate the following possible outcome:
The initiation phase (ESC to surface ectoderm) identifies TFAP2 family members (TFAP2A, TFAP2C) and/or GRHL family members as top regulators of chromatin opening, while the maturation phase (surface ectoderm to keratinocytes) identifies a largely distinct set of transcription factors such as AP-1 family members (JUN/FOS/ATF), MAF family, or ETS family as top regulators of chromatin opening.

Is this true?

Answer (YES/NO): YES